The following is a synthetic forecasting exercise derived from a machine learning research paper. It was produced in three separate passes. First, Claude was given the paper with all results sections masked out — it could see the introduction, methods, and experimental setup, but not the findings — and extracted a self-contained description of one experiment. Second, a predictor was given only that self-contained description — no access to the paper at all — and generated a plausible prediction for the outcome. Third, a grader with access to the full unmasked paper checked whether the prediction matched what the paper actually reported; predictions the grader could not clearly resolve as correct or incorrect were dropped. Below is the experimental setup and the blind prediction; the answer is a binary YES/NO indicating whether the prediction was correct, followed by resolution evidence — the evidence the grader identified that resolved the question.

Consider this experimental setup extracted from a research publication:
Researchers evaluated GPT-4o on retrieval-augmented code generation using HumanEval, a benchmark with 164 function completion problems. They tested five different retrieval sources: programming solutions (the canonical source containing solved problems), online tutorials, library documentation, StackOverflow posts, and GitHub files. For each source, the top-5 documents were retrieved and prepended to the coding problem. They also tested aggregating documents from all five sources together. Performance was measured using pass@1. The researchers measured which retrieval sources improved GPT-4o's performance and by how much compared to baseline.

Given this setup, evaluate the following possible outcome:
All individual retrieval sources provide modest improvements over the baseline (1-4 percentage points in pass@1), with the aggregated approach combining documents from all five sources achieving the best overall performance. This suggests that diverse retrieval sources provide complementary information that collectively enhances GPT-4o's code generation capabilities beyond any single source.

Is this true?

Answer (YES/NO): NO